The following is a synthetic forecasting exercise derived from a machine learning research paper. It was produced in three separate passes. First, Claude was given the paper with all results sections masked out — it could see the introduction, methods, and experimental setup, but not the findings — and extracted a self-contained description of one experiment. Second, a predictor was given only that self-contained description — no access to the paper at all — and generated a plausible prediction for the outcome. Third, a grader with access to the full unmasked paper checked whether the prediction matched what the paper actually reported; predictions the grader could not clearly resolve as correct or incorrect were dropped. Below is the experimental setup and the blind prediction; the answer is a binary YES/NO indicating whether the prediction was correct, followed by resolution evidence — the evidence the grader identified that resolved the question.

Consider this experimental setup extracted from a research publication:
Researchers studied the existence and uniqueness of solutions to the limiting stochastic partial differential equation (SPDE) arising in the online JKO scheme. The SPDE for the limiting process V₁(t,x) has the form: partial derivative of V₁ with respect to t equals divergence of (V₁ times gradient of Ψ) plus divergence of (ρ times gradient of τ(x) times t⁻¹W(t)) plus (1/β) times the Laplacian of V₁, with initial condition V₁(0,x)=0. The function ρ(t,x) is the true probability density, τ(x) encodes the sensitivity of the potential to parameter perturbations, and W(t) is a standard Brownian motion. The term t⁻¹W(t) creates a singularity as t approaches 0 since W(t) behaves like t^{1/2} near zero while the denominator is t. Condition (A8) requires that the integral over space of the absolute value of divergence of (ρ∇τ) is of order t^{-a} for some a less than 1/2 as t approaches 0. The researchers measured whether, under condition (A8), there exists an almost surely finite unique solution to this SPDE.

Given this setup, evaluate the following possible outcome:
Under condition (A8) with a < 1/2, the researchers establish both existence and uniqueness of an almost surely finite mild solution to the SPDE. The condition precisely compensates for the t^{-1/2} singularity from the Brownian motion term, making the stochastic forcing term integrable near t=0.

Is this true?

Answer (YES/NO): YES